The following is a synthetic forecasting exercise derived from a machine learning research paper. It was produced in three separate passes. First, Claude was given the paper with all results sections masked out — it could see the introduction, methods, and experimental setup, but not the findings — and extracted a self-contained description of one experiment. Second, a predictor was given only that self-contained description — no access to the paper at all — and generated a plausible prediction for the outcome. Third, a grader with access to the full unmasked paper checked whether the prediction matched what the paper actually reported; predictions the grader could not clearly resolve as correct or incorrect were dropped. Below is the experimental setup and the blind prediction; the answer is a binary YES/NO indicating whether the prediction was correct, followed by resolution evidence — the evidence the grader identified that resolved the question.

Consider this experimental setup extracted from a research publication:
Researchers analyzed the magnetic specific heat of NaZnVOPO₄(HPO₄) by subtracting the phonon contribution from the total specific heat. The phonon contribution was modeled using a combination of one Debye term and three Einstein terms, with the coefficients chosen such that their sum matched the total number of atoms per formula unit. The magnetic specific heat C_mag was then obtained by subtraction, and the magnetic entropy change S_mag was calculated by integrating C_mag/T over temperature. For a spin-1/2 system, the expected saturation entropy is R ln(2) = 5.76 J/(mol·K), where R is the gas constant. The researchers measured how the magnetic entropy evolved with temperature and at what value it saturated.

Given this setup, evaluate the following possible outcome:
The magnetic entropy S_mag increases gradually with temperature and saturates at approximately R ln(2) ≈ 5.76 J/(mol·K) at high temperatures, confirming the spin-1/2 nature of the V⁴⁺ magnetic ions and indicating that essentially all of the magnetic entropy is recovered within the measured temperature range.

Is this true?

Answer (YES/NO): YES